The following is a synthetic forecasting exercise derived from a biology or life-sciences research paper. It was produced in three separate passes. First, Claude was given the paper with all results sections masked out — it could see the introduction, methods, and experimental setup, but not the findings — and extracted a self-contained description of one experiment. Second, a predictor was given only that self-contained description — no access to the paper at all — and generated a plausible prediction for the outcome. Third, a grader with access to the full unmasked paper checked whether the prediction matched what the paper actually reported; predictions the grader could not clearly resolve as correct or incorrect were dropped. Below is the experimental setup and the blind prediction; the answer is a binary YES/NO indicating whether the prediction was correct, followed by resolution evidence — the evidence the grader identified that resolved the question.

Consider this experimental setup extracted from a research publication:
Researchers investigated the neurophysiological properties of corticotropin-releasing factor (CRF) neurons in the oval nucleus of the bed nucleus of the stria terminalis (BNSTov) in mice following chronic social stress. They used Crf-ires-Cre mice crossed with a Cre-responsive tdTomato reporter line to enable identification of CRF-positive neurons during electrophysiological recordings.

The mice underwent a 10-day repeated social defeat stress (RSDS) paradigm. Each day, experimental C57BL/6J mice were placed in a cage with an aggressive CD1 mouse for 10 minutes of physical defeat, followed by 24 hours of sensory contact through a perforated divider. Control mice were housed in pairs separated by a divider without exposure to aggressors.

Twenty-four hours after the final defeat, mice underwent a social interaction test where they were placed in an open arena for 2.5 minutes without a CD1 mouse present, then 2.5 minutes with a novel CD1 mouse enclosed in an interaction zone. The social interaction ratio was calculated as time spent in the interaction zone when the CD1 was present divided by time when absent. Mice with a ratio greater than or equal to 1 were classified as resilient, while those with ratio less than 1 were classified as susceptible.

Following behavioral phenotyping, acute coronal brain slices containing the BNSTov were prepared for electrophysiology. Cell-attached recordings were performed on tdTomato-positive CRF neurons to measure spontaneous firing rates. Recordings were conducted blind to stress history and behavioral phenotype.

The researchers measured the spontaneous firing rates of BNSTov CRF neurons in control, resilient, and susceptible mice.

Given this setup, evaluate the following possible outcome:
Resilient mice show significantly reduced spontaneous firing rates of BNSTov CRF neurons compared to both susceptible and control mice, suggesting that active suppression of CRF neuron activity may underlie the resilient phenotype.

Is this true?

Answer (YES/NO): NO